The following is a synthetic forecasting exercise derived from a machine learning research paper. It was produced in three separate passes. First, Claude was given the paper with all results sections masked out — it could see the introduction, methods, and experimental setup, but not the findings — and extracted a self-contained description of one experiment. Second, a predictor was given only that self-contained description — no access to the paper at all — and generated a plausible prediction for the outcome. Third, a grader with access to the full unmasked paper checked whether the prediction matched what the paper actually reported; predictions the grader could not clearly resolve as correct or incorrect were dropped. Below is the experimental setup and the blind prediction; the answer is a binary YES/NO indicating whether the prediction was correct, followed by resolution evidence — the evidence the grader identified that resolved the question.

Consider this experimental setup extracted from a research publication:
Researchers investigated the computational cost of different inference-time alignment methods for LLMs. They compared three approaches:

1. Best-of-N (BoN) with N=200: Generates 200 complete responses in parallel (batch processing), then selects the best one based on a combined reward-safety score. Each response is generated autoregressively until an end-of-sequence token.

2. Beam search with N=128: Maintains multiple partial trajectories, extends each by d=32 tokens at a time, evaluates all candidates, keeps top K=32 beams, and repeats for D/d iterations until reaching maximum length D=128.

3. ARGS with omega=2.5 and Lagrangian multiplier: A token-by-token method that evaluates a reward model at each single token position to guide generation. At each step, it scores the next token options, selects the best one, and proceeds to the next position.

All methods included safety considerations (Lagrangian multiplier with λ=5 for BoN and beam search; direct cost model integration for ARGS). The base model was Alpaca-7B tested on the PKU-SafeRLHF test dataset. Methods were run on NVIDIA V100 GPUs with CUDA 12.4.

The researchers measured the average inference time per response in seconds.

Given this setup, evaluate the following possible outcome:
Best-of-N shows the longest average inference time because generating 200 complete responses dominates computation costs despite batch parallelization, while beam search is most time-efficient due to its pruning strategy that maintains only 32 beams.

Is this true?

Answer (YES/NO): NO